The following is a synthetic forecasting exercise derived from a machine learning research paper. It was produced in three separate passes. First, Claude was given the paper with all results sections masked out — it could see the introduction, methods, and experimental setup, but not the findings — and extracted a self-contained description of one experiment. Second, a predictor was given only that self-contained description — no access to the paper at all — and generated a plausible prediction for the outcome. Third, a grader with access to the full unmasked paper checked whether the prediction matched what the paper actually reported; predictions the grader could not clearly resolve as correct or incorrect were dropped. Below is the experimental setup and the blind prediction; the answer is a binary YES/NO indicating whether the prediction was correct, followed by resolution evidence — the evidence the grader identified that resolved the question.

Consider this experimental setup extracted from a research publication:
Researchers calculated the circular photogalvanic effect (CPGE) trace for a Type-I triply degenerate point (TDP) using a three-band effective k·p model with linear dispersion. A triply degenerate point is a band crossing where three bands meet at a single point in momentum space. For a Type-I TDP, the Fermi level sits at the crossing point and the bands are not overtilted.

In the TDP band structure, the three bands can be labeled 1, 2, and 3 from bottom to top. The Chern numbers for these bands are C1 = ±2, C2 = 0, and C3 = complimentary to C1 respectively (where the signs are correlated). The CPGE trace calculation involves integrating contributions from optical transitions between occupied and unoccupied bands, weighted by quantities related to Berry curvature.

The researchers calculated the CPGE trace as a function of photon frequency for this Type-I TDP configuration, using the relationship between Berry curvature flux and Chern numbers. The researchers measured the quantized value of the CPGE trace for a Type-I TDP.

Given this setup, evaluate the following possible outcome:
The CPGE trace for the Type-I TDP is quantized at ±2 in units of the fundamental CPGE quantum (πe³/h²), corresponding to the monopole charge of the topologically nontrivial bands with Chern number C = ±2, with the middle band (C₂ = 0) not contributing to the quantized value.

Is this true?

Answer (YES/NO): YES